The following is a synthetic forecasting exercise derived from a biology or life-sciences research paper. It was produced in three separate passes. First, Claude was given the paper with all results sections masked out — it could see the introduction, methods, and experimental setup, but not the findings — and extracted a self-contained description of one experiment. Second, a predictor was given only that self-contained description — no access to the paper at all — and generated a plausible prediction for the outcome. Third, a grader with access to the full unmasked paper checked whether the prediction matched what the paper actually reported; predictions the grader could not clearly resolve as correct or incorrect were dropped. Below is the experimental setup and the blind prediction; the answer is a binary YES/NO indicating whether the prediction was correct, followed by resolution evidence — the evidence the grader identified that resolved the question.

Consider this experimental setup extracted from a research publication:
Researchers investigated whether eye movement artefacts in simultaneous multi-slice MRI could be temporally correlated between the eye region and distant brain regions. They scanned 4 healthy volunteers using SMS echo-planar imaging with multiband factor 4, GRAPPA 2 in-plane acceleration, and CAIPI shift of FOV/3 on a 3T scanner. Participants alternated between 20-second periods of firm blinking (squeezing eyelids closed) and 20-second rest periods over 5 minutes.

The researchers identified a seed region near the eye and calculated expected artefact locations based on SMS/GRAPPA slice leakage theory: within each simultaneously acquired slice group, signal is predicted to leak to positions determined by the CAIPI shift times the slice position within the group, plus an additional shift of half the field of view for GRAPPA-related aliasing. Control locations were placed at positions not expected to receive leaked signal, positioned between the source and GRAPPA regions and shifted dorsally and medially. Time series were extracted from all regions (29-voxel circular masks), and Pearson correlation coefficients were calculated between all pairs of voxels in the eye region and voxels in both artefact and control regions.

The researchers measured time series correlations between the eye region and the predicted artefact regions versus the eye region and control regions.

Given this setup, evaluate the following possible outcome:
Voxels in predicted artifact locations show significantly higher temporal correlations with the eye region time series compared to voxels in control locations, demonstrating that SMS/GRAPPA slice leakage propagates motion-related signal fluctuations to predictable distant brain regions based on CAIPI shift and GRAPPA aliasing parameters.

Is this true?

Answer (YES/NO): YES